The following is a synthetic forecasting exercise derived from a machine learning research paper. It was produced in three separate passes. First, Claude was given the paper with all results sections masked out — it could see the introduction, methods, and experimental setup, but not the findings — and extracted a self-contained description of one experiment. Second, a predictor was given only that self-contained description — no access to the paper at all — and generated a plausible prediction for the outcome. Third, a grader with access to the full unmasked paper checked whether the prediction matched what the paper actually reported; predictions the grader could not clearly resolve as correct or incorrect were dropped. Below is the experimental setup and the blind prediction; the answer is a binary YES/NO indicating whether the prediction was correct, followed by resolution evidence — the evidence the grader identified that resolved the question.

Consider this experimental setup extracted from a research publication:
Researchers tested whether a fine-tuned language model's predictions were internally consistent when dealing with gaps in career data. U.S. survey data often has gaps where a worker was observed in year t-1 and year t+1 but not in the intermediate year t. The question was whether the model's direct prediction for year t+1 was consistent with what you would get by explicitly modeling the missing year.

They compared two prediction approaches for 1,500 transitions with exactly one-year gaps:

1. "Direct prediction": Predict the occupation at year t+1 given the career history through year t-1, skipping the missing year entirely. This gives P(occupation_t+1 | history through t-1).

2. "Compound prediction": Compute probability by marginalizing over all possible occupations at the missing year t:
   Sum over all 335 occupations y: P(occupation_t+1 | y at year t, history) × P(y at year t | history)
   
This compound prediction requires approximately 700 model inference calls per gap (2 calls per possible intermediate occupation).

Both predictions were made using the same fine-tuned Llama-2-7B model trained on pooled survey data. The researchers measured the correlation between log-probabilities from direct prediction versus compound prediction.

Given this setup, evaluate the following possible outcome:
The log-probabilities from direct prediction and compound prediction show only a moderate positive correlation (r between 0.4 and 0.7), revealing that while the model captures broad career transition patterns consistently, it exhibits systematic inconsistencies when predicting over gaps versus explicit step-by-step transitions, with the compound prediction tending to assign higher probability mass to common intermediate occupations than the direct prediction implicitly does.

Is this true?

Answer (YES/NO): NO